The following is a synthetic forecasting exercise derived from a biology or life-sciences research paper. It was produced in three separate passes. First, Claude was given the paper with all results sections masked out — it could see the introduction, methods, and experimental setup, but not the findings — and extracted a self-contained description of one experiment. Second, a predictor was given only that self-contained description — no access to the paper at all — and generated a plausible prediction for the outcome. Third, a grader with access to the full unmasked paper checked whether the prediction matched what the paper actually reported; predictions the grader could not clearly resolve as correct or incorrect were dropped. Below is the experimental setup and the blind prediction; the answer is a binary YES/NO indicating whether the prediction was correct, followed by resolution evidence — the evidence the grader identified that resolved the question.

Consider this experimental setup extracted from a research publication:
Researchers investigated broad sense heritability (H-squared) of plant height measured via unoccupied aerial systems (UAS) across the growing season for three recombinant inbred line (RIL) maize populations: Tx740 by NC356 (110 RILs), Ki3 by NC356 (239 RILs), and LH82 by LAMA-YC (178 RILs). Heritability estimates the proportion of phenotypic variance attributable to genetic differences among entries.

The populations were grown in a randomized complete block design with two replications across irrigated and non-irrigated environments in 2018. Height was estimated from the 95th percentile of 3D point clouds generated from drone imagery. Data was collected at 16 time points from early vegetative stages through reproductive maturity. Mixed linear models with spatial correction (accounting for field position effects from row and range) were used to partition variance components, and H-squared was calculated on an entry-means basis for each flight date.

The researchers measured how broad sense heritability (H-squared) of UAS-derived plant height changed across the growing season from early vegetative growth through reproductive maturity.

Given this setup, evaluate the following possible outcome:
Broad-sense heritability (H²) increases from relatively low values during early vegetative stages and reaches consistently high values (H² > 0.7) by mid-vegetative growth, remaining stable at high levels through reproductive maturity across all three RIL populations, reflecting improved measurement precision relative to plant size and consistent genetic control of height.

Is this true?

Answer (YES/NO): NO